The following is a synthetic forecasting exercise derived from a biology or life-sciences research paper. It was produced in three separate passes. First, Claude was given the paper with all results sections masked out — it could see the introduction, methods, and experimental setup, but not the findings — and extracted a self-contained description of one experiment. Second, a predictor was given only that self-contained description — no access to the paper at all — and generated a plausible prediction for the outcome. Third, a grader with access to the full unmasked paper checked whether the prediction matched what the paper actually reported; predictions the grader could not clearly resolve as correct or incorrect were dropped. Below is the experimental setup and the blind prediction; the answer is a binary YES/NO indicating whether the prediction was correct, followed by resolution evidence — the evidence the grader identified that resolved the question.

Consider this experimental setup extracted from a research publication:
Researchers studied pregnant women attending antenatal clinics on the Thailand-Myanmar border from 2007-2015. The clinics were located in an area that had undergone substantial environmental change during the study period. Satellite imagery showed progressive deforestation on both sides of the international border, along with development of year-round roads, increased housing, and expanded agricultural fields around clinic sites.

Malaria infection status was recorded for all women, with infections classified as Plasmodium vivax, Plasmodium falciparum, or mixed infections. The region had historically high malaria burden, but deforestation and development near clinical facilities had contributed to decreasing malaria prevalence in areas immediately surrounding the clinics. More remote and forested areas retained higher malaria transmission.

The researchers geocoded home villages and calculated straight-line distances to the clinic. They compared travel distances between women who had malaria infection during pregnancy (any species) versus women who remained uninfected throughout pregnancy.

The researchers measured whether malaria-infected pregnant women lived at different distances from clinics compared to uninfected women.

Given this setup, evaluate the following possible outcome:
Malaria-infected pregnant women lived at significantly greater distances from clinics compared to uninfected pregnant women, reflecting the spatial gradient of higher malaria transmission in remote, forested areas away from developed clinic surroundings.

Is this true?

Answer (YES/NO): YES